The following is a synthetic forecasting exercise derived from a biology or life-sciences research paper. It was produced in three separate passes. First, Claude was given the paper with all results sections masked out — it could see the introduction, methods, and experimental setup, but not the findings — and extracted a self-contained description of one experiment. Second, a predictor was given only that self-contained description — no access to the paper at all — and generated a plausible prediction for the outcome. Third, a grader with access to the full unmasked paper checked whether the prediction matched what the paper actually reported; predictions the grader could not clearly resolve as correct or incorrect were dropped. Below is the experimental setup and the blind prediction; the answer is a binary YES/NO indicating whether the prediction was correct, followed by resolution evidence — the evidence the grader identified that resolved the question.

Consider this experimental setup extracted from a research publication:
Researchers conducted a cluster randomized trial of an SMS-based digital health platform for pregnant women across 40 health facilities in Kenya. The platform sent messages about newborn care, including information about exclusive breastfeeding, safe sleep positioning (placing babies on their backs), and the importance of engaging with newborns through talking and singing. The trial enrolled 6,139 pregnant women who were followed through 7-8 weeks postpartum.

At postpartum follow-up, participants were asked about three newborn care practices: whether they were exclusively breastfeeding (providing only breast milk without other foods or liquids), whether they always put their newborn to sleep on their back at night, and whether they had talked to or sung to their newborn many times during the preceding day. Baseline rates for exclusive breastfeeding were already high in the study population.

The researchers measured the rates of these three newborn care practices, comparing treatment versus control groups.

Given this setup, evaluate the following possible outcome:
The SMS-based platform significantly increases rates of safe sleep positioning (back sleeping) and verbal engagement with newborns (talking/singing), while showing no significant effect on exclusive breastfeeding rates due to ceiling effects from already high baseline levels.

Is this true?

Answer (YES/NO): YES